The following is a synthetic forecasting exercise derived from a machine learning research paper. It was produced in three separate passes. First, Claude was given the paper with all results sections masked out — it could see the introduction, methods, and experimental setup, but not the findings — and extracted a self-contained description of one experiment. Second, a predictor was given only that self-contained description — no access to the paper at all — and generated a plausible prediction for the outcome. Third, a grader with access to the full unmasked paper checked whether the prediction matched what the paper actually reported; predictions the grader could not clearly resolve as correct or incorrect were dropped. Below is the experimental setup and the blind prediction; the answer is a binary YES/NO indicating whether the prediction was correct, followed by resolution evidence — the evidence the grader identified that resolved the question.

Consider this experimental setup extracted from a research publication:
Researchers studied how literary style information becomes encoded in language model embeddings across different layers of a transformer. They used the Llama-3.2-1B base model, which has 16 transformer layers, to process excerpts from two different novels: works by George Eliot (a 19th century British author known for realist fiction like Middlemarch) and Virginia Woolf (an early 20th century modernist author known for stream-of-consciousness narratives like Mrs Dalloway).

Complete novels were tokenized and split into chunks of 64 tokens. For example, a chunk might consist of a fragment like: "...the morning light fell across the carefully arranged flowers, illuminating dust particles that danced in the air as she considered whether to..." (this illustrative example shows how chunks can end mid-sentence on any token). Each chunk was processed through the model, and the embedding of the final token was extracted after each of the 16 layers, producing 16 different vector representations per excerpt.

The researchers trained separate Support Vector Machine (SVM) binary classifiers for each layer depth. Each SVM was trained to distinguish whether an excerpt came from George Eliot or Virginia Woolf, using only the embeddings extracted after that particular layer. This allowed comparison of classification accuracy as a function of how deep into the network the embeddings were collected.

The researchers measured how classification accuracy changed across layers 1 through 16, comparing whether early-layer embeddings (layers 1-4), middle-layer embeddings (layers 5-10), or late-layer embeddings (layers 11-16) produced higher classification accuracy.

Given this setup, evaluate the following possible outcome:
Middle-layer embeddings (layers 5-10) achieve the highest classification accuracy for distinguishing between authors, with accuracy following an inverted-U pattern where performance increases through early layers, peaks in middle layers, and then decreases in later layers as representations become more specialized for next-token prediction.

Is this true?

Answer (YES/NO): NO